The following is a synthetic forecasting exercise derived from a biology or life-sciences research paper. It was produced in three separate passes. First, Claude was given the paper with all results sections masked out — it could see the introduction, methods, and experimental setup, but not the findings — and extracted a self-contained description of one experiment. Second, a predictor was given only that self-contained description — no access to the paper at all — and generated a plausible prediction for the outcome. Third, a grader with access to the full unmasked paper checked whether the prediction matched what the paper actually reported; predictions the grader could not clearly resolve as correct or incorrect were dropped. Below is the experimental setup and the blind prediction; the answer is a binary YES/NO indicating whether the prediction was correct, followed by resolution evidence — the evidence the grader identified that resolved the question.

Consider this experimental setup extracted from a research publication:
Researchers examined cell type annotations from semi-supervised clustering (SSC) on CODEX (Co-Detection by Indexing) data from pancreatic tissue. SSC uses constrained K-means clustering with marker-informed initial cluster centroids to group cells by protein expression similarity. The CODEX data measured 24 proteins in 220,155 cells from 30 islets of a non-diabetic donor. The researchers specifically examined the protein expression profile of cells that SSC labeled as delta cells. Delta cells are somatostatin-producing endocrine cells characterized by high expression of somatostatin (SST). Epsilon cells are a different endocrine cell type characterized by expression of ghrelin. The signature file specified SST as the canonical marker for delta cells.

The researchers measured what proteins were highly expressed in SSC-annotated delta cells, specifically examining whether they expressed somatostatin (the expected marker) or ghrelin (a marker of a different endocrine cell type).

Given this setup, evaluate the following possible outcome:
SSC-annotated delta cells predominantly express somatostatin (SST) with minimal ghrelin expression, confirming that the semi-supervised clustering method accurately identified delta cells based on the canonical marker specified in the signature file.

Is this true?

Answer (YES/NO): NO